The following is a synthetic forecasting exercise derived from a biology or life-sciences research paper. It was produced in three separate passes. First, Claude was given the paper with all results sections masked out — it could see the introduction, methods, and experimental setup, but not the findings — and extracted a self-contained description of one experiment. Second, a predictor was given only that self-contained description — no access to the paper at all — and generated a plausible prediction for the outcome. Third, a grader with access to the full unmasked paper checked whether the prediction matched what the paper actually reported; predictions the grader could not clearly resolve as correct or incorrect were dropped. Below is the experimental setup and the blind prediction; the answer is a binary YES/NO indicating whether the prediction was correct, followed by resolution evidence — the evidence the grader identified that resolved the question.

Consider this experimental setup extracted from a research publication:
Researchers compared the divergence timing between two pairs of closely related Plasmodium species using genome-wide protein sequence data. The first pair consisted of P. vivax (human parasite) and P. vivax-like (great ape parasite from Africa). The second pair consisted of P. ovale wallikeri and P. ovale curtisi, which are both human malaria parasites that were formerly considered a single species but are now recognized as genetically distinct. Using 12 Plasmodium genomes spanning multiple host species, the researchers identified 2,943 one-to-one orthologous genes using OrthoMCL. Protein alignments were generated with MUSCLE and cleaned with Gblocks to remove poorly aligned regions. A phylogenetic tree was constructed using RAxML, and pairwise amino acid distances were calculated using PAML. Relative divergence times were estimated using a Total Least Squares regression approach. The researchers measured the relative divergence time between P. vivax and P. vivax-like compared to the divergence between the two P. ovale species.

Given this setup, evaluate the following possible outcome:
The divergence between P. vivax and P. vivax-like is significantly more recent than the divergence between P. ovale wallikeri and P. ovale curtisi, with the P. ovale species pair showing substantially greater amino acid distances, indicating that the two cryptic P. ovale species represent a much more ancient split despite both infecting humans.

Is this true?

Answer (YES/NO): YES